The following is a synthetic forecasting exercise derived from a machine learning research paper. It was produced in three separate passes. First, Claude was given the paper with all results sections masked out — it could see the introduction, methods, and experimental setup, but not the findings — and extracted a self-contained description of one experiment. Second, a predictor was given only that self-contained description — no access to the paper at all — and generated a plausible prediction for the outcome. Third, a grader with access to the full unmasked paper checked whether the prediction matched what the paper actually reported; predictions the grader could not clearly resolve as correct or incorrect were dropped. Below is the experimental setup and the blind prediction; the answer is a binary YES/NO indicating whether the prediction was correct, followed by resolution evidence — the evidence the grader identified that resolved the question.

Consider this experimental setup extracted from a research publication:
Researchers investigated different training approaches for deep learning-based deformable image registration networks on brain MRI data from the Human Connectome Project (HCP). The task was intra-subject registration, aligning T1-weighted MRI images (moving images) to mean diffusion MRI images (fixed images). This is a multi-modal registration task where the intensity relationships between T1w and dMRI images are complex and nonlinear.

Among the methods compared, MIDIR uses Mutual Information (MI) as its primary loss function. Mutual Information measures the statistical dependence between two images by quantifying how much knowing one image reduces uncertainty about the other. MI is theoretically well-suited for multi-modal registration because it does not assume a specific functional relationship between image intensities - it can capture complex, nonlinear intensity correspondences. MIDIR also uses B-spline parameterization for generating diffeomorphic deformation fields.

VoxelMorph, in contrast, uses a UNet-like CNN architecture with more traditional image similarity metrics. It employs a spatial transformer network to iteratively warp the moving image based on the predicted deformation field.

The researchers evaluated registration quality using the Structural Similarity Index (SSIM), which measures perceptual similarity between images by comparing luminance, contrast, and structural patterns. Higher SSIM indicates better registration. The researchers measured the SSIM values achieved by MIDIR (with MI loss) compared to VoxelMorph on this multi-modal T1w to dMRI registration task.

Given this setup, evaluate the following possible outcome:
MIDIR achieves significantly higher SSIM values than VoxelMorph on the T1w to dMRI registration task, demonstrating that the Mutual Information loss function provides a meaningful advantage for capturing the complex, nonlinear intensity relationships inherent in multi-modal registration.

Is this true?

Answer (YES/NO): NO